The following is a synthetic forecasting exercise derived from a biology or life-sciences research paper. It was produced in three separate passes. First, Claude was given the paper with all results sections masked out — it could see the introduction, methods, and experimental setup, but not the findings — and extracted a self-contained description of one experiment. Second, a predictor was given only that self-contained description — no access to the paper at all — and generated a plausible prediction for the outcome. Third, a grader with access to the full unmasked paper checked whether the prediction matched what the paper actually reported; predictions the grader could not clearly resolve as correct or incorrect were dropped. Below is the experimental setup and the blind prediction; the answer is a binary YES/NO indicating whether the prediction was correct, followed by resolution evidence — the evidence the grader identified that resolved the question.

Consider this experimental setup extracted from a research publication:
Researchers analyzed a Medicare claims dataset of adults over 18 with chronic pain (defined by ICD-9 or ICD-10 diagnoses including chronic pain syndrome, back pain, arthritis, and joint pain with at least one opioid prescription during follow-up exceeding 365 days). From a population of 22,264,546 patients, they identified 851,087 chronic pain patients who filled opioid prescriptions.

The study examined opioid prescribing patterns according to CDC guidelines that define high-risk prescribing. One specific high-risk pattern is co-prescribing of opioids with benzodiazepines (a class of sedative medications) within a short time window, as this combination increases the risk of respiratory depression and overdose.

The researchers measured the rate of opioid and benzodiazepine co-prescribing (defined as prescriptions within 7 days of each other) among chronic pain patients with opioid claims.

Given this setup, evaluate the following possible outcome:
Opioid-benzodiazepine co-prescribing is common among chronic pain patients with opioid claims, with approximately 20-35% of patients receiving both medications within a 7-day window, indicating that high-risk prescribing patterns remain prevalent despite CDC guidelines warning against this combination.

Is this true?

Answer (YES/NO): NO